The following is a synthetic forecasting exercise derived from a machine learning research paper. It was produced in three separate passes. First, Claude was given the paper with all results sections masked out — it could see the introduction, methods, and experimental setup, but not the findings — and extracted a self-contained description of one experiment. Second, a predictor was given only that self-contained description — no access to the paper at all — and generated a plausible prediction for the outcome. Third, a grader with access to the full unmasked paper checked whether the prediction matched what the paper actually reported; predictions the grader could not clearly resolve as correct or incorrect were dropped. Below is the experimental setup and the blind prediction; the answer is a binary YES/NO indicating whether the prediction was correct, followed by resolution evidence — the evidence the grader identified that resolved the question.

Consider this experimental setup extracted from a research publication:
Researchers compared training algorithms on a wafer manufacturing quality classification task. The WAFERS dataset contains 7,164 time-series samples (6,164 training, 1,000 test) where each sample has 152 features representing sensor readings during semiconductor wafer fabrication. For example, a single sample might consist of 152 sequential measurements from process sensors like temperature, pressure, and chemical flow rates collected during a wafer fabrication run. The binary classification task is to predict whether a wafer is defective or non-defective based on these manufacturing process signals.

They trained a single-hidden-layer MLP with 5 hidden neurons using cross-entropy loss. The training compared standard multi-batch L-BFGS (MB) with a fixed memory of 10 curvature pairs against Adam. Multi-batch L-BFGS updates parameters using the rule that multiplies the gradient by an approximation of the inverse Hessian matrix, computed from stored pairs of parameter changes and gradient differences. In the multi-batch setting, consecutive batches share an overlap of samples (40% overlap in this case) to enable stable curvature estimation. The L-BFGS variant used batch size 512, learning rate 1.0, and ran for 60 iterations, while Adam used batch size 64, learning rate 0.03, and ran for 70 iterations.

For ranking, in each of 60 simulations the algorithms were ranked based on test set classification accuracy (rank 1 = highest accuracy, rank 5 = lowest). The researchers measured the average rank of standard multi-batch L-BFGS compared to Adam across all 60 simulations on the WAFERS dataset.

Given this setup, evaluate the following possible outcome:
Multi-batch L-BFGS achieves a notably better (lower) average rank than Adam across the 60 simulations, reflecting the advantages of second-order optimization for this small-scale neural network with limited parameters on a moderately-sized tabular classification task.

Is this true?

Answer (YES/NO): NO